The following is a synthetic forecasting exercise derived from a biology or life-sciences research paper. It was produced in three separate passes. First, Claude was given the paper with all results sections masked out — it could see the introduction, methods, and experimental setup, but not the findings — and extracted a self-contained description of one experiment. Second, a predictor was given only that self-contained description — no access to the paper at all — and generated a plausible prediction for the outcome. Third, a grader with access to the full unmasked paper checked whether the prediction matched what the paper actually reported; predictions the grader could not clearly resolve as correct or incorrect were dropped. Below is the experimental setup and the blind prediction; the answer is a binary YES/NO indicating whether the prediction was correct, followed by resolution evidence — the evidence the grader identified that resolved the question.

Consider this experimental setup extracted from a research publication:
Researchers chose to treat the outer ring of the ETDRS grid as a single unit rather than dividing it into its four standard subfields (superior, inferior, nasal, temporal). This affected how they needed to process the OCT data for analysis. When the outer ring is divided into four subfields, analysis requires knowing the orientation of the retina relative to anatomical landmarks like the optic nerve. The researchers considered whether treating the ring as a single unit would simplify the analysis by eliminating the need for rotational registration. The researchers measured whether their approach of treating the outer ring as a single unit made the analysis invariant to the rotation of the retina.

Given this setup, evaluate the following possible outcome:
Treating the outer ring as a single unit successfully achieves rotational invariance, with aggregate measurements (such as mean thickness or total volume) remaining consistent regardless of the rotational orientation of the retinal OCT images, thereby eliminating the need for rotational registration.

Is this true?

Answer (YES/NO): YES